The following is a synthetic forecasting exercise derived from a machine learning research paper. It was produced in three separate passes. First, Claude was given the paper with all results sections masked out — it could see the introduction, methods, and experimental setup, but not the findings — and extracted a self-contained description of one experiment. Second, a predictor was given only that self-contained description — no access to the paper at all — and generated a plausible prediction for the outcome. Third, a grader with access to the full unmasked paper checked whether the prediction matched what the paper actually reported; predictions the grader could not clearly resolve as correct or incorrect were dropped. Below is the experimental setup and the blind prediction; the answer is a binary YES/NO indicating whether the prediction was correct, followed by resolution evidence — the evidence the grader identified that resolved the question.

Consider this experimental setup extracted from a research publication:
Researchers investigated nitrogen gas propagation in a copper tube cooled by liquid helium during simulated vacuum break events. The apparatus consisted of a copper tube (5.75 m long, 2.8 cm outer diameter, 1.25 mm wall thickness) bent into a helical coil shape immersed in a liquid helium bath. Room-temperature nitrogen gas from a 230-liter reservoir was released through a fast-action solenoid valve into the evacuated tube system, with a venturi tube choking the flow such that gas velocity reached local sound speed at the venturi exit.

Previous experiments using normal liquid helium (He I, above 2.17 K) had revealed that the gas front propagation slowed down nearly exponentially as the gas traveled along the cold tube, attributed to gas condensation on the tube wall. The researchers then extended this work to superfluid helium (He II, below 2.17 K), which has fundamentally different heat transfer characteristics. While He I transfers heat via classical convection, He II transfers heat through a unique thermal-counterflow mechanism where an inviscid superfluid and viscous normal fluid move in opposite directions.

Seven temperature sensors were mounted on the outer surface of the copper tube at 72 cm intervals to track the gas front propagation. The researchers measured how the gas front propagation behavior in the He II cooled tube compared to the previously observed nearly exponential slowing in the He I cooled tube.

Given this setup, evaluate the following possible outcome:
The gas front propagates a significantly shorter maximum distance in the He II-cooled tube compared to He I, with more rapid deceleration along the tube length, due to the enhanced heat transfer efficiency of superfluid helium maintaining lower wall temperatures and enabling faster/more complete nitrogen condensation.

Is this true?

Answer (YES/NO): NO